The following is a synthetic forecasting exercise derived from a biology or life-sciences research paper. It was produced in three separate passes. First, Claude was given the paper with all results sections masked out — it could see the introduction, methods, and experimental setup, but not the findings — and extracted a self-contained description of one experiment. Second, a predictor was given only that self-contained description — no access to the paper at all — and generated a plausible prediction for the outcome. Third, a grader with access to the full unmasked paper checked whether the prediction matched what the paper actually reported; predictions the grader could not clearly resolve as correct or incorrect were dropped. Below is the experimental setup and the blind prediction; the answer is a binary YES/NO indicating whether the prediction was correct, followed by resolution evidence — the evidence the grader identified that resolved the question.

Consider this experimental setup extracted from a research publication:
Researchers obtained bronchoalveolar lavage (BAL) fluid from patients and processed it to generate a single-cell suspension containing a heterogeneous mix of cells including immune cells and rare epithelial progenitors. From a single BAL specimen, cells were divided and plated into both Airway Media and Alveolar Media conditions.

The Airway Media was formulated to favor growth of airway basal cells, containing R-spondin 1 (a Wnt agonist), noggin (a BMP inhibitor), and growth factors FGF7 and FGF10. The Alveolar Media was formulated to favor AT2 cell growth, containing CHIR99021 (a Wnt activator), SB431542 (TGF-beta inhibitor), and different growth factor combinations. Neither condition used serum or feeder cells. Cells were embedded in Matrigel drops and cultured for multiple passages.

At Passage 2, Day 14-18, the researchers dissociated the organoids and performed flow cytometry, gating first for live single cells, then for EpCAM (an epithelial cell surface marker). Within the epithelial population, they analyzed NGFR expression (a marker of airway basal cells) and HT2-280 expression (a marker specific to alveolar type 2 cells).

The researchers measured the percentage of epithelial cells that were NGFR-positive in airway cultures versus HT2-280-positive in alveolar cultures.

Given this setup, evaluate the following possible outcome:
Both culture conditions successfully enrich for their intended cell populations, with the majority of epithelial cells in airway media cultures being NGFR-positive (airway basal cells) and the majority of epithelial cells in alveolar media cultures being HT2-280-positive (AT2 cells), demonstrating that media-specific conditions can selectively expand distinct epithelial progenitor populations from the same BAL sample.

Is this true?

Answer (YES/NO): YES